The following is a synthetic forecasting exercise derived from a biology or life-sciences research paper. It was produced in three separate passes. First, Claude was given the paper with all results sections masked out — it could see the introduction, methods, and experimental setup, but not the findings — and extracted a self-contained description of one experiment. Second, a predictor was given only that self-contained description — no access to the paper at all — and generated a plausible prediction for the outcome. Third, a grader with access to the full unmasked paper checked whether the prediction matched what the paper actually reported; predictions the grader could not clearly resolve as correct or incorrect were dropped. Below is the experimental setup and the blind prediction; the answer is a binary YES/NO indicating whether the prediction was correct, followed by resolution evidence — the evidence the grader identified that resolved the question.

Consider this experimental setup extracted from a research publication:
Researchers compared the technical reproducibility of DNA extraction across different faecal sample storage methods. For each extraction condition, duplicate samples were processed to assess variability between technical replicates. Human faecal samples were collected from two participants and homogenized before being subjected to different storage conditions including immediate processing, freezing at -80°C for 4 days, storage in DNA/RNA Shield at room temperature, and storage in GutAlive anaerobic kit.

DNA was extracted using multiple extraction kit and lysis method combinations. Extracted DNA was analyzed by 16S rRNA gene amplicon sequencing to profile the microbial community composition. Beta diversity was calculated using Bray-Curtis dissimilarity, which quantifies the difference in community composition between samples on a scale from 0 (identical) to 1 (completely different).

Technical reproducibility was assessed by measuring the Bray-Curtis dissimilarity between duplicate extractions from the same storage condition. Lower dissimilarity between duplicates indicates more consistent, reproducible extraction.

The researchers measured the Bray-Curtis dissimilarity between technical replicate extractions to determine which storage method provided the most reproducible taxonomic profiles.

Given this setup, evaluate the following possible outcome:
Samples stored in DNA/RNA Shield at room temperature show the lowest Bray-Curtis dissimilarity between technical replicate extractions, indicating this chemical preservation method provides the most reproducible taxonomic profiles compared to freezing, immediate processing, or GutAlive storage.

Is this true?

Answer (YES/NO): YES